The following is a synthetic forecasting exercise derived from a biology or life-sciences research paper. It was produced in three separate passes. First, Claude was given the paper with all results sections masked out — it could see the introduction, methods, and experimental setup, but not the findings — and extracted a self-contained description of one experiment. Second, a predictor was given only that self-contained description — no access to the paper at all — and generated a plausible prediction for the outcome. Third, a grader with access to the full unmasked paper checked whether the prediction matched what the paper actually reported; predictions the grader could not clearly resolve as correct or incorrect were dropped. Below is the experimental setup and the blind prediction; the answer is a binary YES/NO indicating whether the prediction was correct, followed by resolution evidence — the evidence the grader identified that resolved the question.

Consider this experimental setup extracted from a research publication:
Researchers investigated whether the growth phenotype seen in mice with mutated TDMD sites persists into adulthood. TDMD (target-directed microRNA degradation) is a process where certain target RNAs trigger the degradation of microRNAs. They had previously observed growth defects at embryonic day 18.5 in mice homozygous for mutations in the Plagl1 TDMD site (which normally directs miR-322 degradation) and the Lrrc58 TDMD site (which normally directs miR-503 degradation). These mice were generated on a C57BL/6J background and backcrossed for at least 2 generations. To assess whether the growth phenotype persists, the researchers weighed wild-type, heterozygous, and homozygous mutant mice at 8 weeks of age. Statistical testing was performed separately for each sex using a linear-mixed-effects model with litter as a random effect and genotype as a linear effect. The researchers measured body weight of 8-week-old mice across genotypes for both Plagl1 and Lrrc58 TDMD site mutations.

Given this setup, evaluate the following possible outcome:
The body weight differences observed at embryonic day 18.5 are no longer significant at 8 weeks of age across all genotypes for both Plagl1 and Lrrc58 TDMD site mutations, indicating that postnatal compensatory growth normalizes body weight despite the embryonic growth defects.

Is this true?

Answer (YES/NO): NO